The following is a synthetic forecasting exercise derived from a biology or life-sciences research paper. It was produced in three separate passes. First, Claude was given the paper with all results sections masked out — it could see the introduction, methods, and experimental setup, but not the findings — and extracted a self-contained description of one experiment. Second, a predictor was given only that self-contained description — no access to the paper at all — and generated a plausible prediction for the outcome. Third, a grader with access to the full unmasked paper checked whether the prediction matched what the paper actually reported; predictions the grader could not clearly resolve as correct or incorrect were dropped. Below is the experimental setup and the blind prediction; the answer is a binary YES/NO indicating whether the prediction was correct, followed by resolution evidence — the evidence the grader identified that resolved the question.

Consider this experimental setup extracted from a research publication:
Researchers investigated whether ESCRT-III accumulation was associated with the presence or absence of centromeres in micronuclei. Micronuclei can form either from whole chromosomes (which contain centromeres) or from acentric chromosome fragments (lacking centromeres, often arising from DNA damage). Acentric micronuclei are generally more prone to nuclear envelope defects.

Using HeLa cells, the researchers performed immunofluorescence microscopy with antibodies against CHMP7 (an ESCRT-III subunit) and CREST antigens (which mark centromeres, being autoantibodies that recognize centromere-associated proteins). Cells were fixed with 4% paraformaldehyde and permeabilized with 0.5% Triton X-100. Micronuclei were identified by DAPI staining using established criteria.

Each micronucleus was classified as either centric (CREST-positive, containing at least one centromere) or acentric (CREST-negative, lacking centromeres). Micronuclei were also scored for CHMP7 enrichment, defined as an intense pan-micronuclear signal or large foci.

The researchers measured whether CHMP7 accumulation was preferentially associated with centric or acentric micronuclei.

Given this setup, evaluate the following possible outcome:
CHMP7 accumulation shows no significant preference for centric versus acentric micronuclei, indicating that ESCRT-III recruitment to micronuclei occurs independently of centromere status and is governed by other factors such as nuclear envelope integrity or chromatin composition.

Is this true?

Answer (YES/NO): NO